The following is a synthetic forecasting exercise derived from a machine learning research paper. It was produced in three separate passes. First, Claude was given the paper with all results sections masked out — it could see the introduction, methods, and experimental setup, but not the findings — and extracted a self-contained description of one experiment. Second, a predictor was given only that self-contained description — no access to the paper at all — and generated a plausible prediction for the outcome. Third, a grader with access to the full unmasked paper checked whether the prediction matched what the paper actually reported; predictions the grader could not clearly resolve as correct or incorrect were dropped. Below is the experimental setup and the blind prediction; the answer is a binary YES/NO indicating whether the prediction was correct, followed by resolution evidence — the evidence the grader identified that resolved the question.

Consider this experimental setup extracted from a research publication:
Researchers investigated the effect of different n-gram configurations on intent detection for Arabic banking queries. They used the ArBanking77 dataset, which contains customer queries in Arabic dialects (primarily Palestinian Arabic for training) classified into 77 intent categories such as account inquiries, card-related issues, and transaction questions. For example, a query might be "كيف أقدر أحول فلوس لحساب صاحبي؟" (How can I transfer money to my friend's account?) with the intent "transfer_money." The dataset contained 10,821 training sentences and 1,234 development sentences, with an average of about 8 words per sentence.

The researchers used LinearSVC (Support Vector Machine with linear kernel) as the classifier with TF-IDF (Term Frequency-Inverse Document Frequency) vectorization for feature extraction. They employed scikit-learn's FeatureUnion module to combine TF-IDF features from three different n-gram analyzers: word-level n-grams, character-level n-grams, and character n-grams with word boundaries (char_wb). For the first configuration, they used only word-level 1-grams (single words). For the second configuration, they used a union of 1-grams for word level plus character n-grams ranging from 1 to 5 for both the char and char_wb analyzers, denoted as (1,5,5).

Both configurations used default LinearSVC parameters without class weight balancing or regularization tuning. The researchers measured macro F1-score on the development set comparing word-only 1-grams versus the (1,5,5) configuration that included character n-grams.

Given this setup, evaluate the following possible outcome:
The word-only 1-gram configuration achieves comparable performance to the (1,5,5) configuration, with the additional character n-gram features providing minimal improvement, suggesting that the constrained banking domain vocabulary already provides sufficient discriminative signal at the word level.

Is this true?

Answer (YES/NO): NO